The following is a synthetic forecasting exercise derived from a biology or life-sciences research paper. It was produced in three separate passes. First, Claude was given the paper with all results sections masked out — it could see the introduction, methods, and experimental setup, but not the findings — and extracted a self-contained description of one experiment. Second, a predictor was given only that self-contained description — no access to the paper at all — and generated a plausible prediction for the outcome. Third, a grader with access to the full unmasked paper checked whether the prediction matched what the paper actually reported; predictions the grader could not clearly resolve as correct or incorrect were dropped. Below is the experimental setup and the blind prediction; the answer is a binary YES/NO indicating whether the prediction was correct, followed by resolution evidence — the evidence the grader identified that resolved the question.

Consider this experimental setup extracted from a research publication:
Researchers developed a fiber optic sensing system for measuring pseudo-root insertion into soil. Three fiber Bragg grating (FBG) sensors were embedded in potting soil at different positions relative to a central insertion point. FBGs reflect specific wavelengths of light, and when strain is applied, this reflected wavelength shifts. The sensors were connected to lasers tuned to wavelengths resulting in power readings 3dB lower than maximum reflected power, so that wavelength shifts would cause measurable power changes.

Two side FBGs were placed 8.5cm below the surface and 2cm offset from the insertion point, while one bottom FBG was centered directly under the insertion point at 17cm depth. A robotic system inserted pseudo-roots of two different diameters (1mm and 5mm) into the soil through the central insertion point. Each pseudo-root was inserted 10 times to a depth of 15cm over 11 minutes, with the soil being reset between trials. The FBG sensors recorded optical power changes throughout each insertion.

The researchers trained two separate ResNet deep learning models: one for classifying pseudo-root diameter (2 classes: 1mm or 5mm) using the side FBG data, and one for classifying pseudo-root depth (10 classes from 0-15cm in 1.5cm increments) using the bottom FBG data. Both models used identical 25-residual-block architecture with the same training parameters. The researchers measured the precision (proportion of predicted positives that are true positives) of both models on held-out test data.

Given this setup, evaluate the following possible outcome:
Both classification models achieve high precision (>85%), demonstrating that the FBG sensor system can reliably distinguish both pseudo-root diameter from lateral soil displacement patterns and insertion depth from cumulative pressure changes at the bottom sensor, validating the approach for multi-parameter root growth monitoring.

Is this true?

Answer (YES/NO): YES